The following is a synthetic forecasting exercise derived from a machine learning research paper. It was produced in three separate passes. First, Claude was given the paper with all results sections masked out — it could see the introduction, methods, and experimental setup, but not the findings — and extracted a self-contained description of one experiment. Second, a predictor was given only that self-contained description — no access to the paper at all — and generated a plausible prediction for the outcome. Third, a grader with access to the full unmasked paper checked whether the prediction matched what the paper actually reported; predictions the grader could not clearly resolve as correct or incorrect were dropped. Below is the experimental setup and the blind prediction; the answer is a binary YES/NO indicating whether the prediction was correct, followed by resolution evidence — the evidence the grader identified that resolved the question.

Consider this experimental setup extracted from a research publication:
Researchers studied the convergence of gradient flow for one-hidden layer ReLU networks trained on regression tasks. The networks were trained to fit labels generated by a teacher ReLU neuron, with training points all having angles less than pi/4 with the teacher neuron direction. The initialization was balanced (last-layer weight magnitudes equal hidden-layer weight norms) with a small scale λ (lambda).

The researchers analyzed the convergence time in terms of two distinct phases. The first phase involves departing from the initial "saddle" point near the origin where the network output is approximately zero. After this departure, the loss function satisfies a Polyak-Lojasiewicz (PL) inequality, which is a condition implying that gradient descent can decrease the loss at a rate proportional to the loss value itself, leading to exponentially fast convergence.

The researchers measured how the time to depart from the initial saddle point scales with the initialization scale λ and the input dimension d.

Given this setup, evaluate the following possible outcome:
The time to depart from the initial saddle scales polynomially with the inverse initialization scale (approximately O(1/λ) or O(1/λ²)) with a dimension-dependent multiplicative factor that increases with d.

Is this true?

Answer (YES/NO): NO